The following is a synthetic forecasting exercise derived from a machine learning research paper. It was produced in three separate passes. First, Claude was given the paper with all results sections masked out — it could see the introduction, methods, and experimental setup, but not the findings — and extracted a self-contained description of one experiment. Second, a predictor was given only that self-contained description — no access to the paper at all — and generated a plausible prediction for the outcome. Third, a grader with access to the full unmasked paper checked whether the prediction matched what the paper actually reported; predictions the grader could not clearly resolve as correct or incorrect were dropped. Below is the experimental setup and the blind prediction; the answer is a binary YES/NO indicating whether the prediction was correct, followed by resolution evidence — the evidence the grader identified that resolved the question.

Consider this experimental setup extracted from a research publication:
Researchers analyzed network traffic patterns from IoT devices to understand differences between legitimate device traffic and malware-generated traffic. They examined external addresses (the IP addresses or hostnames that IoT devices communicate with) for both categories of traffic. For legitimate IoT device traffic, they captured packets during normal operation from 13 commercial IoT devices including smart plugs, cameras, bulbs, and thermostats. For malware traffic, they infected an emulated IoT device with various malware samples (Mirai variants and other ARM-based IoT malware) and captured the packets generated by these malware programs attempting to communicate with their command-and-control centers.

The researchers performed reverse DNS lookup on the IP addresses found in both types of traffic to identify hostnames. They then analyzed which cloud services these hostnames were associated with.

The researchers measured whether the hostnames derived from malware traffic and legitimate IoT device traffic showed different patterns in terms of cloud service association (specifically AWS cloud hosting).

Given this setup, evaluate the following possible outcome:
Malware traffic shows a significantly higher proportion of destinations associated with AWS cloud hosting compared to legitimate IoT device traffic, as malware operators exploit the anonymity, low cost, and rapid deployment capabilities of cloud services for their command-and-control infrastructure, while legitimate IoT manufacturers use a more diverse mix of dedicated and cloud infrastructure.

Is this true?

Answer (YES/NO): NO